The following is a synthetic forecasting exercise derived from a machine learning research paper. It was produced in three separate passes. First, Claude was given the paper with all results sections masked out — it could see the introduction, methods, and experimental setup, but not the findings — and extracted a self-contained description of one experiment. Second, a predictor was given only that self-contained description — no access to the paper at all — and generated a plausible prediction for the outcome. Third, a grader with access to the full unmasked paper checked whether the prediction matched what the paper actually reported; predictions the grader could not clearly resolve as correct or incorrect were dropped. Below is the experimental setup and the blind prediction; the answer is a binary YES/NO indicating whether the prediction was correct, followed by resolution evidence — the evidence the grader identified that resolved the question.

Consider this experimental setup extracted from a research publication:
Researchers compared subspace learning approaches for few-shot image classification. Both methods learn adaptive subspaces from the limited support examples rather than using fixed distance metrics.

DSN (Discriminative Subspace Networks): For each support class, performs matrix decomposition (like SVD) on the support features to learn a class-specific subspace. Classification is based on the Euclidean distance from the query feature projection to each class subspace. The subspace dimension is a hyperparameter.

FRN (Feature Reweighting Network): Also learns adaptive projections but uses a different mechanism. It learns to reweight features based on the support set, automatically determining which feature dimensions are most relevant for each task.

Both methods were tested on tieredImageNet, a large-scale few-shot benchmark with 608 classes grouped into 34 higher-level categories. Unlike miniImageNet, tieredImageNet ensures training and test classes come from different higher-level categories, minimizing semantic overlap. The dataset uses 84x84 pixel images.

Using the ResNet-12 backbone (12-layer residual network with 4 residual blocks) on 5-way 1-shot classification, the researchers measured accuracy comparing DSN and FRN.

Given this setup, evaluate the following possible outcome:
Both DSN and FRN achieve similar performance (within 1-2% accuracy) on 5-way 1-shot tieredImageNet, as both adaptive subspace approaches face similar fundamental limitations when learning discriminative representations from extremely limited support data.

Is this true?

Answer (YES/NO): NO